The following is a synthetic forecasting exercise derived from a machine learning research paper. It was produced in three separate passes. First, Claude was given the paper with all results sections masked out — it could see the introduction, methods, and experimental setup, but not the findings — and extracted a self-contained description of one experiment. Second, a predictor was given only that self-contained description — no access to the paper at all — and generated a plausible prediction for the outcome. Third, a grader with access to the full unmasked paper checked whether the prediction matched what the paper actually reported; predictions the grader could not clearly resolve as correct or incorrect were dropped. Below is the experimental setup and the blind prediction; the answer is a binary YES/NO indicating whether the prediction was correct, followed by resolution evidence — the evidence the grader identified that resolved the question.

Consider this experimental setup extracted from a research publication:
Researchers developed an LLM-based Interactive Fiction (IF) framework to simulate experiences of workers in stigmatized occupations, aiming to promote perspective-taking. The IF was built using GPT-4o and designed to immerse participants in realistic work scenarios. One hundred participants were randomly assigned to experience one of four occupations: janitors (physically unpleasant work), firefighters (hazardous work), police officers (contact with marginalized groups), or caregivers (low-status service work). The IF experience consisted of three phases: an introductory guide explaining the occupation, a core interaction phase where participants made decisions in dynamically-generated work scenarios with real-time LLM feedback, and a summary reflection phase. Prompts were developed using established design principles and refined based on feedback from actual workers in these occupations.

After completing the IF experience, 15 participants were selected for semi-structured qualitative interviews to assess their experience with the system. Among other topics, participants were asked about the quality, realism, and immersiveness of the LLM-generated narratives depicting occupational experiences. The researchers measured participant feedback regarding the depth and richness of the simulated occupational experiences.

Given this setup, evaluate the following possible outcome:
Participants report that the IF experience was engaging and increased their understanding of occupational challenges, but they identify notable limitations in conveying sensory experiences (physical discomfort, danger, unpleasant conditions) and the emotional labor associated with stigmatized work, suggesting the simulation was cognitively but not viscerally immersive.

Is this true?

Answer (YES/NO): NO